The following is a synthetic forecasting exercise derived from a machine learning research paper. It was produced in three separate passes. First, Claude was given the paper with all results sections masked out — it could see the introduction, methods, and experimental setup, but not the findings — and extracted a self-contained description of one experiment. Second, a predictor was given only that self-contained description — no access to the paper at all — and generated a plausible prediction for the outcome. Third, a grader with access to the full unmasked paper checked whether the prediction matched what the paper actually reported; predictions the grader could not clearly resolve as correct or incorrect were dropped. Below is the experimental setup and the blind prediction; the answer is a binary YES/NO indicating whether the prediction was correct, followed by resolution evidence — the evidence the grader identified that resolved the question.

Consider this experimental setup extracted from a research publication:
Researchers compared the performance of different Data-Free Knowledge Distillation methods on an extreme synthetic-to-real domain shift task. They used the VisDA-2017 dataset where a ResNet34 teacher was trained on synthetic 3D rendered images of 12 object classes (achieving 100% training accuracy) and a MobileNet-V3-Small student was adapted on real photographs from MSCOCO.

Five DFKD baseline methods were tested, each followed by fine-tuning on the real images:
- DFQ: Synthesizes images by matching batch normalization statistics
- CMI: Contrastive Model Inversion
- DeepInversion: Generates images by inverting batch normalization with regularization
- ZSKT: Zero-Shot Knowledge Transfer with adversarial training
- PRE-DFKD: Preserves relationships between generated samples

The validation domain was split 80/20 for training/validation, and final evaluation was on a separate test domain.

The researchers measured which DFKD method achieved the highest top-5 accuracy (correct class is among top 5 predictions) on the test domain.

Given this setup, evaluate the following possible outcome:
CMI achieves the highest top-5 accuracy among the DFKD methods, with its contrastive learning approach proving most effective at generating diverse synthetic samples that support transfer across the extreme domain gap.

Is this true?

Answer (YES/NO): NO